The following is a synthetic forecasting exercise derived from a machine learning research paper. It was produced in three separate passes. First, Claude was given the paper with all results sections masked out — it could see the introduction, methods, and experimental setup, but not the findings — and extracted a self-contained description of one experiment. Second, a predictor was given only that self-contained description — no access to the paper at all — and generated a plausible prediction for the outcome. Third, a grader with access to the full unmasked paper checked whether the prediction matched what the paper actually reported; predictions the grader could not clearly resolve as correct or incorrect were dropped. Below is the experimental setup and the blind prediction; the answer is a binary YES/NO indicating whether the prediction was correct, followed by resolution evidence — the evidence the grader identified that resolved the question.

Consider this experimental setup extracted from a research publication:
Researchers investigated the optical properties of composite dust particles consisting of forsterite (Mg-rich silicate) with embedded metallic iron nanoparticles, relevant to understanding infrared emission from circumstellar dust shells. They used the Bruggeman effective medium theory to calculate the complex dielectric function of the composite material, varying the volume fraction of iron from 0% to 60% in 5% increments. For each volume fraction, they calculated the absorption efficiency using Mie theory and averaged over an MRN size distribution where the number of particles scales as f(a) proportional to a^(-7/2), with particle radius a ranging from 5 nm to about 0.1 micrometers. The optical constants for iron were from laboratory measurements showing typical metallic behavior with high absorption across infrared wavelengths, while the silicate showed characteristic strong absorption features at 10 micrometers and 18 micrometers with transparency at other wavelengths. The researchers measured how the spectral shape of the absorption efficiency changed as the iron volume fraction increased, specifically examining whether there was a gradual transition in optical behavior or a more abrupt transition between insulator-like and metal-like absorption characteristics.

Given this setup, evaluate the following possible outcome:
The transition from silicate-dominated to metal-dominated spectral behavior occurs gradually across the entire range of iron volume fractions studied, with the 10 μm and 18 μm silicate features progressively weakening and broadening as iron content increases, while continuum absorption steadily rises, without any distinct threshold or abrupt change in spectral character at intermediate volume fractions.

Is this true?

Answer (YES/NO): NO